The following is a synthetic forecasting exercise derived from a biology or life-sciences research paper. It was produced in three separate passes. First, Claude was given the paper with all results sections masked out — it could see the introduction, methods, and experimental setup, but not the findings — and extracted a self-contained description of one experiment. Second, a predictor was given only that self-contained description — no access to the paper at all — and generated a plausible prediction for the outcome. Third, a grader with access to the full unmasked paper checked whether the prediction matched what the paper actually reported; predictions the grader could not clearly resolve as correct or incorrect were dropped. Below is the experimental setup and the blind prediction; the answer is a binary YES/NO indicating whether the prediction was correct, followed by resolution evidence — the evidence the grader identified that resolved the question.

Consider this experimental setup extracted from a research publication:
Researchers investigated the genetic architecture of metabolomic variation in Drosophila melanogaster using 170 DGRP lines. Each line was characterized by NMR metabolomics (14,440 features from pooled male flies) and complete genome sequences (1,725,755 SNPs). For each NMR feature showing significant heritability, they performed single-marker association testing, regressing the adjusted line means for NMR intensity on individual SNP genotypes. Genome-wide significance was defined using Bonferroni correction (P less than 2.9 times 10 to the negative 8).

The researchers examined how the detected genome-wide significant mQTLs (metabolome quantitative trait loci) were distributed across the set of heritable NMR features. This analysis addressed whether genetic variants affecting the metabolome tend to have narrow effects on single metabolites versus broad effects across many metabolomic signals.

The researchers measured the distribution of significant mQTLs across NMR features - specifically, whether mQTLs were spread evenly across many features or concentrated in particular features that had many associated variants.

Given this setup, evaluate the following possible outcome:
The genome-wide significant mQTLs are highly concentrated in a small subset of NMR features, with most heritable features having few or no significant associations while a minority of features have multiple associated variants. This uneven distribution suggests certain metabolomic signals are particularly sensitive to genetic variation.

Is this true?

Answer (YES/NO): YES